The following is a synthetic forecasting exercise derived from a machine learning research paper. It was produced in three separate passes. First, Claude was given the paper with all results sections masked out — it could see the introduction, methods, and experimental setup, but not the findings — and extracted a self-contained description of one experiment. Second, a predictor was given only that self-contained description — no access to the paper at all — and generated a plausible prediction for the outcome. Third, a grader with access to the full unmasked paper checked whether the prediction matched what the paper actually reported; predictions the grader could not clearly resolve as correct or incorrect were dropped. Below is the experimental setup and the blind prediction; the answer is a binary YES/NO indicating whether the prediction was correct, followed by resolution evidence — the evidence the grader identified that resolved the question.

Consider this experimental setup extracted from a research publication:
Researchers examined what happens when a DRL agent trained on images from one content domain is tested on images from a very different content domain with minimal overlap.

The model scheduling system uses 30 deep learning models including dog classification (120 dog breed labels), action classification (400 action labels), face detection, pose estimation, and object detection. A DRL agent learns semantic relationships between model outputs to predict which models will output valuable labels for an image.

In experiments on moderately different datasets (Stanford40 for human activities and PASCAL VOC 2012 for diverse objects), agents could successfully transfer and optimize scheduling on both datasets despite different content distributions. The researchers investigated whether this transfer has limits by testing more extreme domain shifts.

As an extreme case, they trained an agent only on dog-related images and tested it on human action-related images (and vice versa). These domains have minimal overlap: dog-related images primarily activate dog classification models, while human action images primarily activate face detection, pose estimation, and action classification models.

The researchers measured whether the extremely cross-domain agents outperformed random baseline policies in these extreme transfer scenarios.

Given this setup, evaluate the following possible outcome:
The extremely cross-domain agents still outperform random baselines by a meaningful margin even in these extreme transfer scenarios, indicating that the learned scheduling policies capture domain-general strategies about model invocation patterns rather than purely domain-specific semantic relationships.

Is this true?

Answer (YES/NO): NO